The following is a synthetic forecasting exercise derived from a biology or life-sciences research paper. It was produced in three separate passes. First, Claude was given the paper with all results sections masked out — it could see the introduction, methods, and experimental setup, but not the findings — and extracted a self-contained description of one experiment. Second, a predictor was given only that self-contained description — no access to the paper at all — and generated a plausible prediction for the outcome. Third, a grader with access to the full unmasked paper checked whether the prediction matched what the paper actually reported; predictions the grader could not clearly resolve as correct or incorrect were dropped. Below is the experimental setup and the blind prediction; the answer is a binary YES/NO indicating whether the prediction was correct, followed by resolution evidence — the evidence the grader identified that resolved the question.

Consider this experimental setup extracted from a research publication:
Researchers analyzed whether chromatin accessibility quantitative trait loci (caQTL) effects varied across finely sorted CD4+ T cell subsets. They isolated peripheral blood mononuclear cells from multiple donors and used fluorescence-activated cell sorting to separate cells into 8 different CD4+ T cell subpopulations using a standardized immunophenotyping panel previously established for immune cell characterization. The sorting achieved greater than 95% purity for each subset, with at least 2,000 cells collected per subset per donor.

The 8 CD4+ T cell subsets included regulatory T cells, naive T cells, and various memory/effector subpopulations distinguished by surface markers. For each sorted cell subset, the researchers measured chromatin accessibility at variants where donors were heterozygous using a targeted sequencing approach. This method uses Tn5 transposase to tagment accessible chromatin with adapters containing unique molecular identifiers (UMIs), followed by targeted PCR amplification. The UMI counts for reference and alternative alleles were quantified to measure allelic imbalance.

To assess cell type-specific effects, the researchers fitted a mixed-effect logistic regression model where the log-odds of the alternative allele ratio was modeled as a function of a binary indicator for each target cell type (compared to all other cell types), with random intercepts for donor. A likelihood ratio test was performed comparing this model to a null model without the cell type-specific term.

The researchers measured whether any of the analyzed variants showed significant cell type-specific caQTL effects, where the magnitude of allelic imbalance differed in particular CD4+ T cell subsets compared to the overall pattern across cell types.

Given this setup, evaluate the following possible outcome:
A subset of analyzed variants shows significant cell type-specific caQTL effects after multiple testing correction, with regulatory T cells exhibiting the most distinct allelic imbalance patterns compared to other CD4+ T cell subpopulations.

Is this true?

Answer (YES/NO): NO